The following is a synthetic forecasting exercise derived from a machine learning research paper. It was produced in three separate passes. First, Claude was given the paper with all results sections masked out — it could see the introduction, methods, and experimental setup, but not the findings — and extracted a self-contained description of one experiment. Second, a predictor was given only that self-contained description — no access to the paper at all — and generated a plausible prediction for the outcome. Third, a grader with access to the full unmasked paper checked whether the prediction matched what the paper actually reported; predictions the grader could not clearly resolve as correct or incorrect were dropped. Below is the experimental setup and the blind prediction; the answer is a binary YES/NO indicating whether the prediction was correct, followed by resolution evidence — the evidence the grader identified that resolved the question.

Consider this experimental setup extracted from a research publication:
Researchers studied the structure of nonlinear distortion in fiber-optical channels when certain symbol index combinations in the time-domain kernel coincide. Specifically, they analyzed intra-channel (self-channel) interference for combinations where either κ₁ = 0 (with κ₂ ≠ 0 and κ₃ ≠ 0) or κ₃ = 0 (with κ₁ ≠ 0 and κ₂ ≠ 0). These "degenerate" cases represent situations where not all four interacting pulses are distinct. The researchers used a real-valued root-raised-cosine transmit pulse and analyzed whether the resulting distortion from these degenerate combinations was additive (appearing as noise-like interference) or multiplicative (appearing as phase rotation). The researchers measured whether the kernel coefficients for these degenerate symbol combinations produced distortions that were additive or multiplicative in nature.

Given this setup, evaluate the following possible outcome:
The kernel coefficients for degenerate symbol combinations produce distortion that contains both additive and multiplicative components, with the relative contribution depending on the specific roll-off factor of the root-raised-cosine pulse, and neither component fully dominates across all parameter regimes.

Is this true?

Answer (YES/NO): NO